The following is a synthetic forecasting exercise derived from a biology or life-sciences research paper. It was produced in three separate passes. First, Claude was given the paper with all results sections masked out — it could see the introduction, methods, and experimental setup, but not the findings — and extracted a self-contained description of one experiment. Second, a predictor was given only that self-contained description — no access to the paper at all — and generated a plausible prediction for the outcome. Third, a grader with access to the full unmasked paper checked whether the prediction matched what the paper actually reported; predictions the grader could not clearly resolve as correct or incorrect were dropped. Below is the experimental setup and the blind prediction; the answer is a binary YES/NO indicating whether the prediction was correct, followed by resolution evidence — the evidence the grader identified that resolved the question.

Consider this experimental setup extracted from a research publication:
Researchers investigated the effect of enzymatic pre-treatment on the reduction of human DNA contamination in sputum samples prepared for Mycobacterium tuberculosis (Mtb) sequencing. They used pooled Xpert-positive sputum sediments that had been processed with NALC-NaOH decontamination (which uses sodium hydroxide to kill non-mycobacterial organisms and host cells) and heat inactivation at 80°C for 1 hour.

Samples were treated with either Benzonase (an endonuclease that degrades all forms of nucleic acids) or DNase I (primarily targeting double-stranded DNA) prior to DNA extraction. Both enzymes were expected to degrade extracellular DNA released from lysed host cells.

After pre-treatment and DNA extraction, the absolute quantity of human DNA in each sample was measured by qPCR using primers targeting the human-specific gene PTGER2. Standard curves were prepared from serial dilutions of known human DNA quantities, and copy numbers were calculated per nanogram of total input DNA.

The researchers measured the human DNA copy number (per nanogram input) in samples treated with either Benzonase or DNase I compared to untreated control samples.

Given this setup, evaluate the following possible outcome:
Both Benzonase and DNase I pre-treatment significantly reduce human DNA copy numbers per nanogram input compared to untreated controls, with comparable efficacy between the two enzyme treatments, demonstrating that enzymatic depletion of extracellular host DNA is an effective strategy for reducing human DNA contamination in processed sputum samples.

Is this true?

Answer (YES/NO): NO